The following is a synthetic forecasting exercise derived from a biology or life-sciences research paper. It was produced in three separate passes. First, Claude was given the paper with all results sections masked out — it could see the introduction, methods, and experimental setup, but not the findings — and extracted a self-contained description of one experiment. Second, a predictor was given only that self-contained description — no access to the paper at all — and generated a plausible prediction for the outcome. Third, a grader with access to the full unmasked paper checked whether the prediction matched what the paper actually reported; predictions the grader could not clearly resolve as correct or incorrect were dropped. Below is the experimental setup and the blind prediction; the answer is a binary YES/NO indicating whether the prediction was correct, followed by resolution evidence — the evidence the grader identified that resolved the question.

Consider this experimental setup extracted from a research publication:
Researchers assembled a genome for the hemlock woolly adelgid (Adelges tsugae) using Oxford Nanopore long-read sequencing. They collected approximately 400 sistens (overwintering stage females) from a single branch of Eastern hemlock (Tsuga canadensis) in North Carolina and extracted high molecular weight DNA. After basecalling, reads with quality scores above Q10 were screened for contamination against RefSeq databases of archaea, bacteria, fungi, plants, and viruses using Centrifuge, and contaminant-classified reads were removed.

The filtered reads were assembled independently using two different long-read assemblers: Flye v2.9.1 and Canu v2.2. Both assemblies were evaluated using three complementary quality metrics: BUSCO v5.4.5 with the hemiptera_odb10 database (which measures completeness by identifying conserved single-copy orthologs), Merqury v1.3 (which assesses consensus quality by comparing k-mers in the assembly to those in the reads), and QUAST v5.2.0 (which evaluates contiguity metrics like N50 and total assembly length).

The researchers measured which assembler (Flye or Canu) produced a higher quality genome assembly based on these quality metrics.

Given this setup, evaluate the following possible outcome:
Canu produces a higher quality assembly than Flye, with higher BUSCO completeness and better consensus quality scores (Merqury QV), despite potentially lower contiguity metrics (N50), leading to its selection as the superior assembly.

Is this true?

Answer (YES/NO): NO